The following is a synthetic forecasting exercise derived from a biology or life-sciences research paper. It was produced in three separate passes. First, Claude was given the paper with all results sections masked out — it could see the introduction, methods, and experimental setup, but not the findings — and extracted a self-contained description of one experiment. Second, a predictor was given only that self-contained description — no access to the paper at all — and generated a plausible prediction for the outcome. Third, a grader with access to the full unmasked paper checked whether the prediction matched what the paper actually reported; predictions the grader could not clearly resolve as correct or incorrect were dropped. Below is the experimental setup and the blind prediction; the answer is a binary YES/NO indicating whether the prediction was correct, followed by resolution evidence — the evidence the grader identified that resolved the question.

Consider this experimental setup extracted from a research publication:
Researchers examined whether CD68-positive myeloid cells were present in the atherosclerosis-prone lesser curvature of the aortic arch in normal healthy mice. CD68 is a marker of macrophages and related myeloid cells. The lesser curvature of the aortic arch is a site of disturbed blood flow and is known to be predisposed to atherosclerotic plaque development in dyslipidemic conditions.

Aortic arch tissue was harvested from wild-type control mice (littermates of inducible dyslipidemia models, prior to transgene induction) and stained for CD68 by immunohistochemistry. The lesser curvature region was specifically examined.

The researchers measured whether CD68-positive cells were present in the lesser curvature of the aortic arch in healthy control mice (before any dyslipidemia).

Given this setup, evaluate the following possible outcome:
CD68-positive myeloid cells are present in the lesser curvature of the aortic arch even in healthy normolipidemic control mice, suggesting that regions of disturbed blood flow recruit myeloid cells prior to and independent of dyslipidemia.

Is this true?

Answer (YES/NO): YES